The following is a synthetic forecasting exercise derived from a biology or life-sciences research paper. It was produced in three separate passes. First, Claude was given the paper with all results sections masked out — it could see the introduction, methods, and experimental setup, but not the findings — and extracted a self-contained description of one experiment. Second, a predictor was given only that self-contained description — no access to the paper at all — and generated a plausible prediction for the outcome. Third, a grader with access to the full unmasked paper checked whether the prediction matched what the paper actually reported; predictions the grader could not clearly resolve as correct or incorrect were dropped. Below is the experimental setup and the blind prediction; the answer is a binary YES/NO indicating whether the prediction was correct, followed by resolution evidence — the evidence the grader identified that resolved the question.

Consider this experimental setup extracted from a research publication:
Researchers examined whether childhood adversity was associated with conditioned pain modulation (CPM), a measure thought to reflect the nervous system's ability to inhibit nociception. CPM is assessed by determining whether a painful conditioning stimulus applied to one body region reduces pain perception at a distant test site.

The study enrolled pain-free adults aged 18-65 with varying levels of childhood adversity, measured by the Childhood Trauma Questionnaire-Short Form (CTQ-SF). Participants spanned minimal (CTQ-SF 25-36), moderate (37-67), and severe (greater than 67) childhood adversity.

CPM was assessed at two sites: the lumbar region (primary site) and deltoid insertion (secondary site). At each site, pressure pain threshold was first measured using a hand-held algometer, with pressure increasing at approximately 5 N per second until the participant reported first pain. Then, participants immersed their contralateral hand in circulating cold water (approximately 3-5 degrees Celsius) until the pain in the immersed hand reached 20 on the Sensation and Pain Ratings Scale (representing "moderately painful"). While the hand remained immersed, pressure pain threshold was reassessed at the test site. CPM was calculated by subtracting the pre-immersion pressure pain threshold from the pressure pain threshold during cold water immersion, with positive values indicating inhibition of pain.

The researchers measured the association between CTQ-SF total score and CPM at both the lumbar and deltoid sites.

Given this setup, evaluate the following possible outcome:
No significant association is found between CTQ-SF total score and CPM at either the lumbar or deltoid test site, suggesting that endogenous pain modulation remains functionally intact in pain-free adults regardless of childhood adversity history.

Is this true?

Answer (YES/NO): YES